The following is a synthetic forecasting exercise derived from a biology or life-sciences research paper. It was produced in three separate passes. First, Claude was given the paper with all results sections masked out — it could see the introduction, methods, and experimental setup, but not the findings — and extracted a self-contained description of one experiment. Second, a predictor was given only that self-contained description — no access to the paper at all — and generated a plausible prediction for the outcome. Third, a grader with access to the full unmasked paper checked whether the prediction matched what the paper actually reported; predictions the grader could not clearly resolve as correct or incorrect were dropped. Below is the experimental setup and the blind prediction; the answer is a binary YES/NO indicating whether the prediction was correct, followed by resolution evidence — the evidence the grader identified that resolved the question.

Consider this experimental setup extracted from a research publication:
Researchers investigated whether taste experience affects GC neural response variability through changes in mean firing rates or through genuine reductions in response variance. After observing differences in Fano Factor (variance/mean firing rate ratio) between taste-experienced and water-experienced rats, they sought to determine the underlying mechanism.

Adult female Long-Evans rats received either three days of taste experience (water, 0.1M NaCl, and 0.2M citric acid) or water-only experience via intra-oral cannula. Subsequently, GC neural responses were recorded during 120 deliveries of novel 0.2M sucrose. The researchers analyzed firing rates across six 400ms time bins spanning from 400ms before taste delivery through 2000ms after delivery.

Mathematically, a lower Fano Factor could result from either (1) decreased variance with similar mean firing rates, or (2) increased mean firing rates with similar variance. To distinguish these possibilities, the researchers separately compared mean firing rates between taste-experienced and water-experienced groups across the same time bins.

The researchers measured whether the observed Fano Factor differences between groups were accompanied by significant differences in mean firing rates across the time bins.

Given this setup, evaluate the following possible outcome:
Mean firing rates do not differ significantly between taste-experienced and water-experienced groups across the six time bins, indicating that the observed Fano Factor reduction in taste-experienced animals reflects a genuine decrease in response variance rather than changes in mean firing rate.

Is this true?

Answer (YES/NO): YES